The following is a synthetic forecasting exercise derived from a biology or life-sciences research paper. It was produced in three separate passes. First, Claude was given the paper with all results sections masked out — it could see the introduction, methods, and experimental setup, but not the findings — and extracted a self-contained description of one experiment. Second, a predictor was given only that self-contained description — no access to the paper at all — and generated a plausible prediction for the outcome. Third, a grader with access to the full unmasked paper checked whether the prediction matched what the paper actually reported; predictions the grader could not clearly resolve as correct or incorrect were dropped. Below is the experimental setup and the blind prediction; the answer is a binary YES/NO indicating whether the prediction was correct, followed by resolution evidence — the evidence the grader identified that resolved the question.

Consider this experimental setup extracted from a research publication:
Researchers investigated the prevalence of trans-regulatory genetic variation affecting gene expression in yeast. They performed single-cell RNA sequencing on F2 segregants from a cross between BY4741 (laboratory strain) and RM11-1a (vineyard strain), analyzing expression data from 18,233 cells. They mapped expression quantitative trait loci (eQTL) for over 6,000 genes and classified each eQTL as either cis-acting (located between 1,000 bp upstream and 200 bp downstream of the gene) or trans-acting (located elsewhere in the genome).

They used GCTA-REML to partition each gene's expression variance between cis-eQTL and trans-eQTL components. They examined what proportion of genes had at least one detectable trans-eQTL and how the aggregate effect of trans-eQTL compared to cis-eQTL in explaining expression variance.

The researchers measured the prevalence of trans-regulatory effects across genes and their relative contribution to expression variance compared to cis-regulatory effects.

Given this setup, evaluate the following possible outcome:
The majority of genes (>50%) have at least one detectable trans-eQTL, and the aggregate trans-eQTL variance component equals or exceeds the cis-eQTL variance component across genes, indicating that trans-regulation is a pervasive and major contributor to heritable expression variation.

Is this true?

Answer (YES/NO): YES